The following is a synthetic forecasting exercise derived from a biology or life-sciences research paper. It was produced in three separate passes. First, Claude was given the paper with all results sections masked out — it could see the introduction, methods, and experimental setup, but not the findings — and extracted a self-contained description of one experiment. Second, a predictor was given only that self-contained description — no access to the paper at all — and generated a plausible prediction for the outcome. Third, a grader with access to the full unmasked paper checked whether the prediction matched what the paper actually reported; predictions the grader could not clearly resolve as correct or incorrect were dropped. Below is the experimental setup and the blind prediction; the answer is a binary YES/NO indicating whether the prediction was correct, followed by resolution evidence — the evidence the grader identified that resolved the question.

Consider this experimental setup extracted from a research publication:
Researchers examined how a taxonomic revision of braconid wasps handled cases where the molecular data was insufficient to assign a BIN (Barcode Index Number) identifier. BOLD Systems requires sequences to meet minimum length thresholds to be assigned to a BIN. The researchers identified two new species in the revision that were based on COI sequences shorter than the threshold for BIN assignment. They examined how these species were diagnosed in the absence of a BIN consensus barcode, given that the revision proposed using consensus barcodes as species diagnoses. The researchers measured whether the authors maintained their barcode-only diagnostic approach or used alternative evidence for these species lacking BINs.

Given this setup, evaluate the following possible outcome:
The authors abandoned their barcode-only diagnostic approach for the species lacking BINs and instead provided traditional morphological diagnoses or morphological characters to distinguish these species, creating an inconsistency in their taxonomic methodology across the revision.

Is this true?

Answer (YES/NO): YES